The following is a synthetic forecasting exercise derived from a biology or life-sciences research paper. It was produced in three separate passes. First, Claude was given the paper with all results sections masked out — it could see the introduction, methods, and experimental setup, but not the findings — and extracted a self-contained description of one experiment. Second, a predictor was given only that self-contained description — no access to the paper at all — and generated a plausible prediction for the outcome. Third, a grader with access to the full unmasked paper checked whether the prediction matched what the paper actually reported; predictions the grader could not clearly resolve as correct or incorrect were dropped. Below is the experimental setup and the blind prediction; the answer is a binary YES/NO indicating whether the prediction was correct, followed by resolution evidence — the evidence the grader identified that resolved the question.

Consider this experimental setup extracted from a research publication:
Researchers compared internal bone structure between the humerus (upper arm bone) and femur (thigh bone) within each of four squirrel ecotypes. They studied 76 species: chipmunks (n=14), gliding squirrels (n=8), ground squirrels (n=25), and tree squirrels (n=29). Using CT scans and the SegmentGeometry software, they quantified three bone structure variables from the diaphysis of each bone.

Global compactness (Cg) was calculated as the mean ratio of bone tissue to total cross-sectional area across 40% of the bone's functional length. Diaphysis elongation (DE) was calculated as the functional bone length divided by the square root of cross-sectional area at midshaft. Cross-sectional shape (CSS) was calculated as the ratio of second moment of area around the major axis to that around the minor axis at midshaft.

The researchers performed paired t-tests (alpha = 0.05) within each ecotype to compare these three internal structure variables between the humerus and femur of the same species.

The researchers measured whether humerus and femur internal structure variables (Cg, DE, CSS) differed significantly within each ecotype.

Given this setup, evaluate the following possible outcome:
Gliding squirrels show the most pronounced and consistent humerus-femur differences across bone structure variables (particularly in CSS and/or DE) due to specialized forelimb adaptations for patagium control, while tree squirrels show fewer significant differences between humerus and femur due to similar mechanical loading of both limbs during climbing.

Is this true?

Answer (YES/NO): NO